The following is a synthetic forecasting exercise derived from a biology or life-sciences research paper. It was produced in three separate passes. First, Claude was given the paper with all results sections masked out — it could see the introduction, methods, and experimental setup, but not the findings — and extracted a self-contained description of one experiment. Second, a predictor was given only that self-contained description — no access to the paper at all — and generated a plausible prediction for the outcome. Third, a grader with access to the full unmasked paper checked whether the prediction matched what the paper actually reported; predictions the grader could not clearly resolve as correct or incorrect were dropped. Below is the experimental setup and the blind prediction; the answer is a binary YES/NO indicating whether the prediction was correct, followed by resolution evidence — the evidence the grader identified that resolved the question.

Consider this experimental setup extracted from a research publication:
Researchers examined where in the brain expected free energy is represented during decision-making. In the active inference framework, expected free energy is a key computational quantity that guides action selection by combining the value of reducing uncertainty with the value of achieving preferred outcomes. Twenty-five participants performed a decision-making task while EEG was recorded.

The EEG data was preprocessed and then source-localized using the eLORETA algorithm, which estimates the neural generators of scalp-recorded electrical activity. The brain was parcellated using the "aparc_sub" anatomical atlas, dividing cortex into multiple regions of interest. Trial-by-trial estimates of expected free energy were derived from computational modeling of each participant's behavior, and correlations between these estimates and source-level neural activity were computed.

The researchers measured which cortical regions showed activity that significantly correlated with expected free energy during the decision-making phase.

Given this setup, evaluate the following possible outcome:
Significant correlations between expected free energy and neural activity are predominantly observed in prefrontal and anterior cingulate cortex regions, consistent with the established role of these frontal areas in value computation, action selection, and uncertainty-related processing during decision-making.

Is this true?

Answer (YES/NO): NO